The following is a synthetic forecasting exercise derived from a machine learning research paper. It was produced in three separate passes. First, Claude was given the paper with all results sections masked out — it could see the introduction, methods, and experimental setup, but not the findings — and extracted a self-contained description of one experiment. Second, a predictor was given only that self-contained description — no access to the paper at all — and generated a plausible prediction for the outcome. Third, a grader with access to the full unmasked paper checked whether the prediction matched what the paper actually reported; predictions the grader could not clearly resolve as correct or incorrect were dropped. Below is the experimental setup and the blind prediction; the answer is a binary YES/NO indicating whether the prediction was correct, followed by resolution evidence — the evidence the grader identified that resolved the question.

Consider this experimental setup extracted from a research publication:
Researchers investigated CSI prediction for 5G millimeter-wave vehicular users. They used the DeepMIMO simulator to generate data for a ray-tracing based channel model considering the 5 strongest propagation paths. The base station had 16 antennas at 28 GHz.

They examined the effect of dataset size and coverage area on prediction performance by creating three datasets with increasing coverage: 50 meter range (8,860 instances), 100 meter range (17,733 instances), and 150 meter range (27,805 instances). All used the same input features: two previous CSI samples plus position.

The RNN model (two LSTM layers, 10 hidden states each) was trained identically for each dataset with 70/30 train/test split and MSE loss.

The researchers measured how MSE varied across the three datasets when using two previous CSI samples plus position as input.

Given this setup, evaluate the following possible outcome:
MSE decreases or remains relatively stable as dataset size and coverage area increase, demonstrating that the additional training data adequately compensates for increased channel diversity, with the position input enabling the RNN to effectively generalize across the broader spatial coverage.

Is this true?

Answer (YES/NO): YES